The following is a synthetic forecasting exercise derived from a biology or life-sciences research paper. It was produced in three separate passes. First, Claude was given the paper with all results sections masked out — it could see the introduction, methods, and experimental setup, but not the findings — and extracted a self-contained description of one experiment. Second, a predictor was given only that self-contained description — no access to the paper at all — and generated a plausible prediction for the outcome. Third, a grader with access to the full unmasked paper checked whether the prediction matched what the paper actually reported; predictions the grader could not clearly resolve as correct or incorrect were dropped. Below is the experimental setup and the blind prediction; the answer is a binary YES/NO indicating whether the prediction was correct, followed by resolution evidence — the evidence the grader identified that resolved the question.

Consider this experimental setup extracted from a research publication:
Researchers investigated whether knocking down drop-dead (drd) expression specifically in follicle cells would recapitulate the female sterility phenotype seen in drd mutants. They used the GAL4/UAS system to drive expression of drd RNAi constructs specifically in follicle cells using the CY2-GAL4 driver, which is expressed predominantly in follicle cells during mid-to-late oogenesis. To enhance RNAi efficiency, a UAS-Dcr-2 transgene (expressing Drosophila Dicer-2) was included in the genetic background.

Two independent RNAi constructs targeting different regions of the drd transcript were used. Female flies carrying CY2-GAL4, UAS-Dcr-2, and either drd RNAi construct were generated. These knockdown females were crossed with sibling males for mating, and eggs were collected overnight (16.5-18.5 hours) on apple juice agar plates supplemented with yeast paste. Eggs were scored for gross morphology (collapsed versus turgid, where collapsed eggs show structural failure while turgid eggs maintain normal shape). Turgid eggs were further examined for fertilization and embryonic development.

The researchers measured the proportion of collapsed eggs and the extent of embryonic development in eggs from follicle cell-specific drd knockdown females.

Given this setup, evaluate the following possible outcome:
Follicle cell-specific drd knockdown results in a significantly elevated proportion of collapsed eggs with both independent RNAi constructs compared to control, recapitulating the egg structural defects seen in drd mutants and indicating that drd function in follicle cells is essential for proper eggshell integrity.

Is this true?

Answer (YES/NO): YES